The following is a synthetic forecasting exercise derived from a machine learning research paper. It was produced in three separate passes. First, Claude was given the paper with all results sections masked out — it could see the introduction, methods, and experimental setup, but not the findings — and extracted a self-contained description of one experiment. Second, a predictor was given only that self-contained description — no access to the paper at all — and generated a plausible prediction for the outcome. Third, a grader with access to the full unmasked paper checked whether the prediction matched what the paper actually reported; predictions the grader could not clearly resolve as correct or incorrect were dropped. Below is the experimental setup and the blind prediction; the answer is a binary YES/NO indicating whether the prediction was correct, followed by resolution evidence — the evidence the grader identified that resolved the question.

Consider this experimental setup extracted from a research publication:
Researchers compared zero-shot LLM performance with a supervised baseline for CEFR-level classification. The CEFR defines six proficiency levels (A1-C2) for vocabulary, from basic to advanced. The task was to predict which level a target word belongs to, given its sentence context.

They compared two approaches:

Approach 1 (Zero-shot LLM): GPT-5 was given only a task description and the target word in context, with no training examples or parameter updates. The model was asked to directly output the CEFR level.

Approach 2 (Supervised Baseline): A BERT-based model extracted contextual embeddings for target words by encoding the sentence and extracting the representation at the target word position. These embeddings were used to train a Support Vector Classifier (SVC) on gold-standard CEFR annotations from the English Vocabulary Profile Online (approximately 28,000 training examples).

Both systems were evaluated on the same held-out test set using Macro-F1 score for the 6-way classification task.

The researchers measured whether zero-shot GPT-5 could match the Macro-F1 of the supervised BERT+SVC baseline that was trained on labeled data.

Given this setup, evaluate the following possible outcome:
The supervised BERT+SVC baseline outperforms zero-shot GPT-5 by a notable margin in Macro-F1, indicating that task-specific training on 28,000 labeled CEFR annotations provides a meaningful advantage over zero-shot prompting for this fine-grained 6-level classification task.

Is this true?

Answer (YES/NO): YES